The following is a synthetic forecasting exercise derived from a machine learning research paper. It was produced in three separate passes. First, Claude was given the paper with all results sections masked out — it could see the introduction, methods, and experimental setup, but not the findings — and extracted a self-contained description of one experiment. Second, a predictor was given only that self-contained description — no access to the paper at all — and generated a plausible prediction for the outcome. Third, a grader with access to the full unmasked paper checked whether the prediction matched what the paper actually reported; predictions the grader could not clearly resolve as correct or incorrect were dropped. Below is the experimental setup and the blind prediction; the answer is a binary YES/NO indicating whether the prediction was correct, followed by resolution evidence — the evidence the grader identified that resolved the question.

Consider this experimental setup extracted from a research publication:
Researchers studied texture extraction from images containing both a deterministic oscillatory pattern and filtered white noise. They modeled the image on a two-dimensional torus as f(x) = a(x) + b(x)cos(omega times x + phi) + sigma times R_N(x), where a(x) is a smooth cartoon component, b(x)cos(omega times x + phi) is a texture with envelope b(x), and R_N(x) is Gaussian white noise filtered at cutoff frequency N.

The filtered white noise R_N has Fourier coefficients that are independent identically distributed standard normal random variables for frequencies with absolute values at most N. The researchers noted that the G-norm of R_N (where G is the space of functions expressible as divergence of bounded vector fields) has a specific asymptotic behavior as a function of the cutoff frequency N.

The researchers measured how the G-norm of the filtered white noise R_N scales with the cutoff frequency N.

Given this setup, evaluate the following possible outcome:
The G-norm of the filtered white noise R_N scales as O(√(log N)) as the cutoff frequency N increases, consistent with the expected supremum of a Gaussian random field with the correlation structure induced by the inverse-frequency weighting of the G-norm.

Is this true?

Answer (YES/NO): YES